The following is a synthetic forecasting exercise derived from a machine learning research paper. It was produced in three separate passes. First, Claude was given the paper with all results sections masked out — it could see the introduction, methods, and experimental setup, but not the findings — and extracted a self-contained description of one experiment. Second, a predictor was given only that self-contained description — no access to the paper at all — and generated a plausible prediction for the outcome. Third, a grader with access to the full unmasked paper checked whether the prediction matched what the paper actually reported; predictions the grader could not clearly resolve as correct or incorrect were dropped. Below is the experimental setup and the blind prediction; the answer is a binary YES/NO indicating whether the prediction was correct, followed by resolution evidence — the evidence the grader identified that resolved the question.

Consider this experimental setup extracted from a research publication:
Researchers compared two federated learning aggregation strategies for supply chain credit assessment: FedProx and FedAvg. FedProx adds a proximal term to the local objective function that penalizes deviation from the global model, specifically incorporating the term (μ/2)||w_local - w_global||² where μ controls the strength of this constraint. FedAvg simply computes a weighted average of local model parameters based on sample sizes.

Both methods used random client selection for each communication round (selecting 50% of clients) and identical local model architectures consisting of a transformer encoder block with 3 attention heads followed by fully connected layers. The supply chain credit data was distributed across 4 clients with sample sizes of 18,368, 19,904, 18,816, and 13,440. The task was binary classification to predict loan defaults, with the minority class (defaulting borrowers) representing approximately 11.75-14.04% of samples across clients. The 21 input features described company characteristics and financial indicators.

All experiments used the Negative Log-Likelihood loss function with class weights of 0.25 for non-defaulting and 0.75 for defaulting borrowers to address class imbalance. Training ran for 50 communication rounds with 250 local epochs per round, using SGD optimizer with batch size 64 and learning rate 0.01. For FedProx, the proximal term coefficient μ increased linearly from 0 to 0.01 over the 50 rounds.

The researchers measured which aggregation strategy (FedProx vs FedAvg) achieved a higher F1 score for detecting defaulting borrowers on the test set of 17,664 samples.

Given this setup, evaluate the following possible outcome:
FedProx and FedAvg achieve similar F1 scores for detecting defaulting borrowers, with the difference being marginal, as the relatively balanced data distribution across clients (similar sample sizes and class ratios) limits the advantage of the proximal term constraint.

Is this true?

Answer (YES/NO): NO